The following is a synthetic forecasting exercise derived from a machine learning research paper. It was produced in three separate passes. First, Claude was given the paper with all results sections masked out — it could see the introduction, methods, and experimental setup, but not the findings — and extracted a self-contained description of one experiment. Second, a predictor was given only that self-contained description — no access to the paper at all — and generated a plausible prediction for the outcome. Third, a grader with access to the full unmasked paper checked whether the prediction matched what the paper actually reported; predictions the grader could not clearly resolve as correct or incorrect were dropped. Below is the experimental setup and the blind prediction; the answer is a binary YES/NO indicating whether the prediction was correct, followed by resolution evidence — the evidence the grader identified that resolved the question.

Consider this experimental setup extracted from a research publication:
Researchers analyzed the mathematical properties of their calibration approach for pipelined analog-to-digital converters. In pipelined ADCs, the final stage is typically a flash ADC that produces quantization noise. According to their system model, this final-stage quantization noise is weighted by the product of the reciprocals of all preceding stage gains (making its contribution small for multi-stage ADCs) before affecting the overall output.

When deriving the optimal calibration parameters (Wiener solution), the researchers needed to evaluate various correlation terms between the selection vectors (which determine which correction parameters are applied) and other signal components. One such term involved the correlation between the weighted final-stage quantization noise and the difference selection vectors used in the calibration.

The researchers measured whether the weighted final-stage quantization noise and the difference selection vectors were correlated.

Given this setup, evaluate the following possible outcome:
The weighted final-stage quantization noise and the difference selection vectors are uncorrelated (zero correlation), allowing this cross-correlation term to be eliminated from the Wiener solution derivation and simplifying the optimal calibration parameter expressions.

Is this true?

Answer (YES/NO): YES